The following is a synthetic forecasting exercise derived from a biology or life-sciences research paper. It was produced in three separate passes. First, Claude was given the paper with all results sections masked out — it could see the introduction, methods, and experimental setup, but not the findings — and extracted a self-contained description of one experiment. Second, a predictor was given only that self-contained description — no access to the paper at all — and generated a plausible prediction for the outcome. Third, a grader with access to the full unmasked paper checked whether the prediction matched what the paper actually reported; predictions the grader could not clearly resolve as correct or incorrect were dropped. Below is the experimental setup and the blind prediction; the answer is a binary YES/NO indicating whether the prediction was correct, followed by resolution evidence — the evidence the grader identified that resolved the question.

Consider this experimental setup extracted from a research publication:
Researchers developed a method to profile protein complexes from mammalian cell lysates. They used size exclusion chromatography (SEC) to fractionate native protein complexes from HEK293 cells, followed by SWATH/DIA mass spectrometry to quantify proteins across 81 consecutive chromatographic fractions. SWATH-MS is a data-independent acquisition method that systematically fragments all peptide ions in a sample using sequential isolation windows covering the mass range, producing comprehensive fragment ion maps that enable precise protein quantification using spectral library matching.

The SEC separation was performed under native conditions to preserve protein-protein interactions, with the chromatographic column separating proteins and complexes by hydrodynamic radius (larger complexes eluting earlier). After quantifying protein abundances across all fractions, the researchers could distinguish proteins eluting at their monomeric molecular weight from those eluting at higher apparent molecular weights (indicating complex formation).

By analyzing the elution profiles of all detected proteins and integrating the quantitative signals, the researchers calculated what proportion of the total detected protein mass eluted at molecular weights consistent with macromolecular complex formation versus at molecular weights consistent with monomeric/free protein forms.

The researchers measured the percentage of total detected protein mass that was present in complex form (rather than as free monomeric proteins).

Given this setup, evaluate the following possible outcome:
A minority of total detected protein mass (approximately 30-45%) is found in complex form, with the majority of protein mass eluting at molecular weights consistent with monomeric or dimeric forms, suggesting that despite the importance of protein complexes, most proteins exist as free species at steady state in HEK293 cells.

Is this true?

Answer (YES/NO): NO